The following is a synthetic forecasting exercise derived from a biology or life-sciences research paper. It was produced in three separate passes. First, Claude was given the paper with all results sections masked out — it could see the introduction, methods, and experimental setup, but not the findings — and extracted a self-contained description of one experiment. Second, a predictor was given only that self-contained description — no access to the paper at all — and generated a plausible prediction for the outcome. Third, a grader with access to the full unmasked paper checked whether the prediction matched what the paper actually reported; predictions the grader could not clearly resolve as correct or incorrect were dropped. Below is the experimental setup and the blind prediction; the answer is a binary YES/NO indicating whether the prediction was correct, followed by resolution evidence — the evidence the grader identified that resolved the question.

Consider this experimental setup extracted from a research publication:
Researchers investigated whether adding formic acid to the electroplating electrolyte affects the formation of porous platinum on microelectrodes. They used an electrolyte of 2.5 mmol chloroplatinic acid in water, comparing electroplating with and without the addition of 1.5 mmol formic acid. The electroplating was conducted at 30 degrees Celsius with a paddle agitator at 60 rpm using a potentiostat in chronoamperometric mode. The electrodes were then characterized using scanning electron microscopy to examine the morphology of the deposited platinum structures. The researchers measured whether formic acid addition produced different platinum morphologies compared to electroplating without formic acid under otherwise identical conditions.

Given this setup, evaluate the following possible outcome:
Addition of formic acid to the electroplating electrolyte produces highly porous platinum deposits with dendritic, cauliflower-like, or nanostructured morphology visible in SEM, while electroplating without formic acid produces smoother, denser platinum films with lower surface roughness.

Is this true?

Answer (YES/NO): NO